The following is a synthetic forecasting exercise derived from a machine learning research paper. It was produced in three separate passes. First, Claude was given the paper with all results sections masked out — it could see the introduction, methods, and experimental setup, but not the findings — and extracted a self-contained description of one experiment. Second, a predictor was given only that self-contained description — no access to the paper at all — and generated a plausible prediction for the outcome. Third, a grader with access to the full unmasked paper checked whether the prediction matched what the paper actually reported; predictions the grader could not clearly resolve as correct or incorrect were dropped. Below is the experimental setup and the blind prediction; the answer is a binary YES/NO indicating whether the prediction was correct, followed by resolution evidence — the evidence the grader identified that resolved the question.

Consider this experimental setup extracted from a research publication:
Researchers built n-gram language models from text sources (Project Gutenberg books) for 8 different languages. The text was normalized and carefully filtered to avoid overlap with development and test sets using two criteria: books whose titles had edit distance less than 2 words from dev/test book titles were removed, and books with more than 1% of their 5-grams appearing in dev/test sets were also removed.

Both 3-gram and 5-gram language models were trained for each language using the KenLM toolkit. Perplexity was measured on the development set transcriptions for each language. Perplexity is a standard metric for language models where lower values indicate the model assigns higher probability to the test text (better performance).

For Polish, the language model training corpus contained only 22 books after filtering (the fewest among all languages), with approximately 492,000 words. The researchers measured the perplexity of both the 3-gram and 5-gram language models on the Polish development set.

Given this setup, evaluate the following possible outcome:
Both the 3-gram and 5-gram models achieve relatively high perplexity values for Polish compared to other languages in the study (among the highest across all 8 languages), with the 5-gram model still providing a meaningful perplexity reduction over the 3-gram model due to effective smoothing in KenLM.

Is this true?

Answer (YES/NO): NO